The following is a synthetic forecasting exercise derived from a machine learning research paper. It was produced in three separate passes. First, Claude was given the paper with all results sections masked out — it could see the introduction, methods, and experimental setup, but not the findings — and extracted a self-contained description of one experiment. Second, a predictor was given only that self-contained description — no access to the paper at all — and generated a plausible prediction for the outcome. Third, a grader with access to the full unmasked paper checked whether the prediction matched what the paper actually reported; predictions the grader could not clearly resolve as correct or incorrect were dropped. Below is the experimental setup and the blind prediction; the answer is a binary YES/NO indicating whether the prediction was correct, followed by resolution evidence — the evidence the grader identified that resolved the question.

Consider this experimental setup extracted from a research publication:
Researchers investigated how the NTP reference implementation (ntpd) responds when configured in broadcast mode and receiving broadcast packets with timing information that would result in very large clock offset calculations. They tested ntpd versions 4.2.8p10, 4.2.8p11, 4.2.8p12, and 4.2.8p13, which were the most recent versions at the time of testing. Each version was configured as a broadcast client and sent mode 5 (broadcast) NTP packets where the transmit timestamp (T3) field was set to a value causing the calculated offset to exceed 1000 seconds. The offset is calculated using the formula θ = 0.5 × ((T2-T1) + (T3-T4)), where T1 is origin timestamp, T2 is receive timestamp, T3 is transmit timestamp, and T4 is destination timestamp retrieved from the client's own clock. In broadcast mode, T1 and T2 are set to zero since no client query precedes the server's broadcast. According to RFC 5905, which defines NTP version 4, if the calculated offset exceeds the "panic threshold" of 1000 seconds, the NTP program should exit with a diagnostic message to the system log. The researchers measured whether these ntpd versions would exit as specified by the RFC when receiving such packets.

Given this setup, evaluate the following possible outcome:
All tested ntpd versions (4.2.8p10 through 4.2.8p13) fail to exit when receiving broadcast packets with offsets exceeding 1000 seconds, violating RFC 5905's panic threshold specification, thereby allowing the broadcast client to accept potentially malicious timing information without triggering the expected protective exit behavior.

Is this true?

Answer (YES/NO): YES